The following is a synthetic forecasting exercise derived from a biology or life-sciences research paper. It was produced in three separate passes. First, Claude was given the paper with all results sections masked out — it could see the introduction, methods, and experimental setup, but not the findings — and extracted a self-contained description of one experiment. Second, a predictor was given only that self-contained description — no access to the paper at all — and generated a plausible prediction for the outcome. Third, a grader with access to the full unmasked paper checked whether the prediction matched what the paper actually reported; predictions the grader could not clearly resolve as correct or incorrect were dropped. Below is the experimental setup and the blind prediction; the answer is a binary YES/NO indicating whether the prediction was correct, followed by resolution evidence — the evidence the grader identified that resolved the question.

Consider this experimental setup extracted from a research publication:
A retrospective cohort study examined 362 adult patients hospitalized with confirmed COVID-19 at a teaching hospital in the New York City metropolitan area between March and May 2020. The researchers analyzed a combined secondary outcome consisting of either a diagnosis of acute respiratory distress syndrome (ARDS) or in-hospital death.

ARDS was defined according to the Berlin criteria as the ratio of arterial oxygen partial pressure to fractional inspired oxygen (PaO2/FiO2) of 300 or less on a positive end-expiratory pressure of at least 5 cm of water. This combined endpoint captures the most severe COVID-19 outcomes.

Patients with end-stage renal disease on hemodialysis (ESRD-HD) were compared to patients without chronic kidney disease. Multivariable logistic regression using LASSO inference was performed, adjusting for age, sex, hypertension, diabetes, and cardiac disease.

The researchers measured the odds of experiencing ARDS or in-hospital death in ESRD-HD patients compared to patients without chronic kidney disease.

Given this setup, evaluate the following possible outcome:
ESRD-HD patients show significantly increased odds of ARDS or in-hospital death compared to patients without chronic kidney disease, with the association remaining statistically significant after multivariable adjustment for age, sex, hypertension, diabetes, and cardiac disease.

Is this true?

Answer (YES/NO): NO